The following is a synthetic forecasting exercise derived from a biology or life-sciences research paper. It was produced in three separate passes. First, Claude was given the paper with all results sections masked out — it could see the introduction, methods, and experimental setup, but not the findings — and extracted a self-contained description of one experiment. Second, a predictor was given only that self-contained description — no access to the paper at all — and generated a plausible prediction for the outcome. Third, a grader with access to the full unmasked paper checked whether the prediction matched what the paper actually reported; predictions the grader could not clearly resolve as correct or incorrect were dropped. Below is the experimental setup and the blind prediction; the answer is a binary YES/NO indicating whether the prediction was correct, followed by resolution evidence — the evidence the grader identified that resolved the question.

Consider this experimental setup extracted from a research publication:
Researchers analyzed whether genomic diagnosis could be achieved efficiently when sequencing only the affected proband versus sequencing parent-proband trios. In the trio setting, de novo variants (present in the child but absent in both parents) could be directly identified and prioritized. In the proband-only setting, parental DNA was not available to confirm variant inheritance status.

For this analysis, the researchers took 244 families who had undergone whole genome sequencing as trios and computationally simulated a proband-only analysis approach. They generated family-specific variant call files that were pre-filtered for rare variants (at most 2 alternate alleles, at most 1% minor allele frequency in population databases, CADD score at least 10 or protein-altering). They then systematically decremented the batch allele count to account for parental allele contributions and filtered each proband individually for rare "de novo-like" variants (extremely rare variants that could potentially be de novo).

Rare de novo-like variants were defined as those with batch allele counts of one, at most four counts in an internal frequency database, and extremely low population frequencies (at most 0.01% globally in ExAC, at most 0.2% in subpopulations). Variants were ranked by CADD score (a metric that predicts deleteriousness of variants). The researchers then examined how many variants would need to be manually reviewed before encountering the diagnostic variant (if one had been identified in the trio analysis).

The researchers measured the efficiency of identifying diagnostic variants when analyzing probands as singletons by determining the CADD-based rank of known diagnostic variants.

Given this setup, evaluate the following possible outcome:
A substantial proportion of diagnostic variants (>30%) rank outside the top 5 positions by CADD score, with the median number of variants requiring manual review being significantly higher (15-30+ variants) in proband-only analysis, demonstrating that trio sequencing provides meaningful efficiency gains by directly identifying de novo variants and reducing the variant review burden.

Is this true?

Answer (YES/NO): NO